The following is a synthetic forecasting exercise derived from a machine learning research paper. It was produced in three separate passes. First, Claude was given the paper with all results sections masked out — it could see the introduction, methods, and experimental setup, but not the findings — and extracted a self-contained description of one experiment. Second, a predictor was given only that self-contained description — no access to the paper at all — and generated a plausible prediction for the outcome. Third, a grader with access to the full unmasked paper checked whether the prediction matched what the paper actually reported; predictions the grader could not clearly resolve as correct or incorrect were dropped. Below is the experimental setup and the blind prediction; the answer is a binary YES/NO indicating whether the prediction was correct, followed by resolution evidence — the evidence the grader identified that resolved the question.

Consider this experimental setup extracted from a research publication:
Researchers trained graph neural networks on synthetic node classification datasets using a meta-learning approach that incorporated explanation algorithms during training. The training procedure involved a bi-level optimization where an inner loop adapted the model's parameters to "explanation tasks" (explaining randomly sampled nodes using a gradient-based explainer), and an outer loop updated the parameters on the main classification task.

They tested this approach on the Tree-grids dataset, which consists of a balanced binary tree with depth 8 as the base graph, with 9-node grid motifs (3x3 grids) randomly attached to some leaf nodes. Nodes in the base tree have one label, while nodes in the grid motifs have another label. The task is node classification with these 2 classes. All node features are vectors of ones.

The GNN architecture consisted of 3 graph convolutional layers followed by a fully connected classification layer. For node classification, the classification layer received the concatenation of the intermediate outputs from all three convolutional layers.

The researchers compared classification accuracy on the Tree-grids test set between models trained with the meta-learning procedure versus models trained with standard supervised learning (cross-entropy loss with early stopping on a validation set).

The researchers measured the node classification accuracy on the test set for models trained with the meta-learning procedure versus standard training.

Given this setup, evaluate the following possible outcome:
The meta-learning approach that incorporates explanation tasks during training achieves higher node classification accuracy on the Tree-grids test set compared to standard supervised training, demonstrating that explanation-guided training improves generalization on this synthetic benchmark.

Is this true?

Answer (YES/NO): NO